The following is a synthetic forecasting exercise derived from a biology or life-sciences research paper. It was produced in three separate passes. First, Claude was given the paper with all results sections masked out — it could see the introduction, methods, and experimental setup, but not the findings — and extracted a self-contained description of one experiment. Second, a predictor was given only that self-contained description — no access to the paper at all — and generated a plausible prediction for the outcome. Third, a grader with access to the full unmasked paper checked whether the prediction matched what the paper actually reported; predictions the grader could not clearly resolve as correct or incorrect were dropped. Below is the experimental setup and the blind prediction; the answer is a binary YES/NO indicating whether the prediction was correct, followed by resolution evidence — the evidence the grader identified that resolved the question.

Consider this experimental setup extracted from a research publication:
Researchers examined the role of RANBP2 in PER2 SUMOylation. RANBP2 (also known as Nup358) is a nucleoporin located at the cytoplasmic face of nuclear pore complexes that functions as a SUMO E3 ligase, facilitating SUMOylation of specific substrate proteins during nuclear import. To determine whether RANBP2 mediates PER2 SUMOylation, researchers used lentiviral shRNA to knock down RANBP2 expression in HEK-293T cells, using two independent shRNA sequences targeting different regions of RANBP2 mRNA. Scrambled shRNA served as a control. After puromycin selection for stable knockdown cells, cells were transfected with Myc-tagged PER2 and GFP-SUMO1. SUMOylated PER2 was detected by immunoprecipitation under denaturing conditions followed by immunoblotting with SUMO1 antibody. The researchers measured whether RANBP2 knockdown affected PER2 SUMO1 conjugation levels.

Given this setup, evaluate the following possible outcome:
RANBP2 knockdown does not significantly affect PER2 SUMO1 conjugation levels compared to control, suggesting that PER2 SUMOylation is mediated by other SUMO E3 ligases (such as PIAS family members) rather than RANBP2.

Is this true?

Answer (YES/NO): NO